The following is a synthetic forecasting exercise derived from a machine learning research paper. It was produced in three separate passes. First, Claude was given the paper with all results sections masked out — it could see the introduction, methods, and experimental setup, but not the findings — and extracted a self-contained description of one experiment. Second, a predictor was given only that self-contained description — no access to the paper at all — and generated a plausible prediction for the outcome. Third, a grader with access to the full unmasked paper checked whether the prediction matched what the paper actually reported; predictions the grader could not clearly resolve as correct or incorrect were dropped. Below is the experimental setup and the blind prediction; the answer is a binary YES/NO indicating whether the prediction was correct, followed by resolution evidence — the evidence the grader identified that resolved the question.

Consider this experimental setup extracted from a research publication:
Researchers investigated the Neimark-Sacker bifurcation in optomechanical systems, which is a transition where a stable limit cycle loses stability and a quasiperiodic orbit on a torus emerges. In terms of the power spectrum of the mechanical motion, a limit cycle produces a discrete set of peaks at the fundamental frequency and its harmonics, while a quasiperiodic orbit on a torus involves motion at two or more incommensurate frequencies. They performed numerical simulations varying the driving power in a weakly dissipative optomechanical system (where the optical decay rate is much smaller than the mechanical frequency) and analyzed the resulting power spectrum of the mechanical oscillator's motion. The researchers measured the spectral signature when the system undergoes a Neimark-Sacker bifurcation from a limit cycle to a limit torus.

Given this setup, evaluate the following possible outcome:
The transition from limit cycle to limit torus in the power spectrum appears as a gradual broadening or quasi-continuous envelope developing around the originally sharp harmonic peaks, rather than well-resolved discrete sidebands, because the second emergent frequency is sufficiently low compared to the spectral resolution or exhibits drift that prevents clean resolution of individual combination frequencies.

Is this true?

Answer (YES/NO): NO